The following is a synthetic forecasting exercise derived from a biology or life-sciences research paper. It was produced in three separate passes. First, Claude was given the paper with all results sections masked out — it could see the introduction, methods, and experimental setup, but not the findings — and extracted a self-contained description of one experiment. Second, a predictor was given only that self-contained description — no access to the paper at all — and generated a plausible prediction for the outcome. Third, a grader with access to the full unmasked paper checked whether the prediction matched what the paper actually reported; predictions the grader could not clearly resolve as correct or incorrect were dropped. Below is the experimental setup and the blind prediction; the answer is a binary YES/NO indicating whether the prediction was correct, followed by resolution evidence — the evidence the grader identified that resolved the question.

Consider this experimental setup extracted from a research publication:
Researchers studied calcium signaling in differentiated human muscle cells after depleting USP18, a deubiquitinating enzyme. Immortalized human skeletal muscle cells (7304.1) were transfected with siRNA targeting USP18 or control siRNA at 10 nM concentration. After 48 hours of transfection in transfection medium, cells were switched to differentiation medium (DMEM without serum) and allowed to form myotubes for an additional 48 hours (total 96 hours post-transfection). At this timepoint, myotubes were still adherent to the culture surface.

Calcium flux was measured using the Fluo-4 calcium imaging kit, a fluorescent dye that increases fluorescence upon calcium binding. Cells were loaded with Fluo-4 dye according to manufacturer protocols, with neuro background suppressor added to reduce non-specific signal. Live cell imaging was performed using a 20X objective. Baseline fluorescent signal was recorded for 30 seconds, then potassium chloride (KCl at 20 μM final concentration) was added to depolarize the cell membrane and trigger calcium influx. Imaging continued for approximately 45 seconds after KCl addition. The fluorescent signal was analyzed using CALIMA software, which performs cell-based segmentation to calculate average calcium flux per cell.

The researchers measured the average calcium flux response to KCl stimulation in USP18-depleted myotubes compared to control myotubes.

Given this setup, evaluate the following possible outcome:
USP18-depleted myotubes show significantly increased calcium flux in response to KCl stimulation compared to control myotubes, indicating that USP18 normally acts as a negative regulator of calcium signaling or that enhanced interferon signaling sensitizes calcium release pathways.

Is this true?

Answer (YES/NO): NO